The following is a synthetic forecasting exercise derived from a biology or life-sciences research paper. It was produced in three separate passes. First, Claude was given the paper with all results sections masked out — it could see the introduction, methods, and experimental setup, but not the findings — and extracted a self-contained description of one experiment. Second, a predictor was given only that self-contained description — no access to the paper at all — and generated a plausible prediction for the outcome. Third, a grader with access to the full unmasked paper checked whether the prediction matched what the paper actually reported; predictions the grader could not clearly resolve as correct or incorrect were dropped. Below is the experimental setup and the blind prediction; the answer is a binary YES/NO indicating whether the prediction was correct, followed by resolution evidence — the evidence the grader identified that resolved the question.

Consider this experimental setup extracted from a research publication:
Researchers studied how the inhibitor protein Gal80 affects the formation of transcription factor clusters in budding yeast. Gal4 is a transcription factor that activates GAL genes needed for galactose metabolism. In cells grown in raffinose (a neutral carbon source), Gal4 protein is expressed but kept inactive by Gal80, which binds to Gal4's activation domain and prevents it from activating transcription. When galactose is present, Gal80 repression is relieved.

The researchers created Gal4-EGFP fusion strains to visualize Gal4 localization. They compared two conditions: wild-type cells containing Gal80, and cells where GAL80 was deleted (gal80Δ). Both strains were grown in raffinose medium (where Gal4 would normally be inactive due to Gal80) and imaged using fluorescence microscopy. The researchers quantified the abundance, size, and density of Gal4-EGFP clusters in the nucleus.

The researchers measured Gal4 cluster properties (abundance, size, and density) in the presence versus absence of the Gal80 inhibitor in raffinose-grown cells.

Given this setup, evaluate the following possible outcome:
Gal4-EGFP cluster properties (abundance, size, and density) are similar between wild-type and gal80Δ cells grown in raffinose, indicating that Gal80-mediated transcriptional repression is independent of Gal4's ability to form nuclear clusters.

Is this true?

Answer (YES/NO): NO